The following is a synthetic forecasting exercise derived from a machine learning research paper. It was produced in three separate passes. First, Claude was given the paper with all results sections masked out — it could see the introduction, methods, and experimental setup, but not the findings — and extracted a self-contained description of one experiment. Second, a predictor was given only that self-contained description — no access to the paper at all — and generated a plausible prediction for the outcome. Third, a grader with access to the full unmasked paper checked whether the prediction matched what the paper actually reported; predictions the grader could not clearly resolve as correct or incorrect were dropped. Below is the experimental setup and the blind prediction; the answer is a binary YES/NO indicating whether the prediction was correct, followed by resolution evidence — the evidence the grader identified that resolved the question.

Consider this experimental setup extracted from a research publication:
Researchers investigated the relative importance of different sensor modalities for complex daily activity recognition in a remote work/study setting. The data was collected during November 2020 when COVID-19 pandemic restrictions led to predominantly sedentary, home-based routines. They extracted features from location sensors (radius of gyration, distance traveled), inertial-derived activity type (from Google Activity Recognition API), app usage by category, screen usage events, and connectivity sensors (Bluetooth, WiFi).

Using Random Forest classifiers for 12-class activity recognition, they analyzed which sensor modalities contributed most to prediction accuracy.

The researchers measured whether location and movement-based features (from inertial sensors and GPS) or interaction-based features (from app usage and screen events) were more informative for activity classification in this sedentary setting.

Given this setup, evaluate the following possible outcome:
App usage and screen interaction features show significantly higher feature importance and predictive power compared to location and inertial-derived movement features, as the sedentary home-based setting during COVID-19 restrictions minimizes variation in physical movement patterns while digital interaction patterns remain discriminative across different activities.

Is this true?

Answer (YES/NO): NO